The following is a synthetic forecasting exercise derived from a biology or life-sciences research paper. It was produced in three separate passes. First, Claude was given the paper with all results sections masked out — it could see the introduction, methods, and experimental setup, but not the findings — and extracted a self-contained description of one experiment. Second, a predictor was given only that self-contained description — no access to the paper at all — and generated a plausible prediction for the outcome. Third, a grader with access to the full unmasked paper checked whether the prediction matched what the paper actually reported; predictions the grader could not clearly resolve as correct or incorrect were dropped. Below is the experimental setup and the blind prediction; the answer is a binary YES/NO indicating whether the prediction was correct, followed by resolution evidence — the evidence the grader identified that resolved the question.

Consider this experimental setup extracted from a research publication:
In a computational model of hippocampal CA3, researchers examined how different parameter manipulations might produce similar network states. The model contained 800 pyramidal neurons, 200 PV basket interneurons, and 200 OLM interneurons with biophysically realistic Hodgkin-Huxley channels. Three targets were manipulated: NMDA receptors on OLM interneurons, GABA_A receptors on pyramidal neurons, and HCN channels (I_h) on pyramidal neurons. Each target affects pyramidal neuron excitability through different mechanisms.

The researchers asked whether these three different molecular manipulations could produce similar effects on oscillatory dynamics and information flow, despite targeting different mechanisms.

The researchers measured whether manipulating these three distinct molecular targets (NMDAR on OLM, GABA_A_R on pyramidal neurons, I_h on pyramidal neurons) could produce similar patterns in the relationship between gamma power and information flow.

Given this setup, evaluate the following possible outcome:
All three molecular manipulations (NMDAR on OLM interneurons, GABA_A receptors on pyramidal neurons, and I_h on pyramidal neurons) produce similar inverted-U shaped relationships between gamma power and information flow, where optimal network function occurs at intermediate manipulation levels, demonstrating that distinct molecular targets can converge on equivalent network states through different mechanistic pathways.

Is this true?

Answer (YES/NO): YES